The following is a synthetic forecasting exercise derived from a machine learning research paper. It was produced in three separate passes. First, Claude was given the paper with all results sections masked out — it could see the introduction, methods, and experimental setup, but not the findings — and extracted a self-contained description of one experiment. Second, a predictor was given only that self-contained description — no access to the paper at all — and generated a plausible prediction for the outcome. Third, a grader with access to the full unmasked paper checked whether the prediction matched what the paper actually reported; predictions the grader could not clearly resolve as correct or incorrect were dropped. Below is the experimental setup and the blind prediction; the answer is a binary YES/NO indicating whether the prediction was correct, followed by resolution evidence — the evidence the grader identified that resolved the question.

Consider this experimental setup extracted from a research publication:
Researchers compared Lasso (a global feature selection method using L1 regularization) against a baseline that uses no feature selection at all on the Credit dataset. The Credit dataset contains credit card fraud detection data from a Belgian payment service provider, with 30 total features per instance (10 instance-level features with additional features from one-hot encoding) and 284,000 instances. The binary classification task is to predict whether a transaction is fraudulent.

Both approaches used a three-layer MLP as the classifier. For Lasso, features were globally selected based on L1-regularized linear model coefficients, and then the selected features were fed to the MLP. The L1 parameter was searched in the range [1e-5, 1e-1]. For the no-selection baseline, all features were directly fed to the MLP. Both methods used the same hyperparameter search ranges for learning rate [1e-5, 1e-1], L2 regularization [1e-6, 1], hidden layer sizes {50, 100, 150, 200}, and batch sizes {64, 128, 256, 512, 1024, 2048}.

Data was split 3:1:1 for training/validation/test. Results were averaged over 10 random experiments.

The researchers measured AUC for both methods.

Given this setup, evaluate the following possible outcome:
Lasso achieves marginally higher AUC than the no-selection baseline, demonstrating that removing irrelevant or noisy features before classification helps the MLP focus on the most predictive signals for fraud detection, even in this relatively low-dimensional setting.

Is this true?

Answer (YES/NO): NO